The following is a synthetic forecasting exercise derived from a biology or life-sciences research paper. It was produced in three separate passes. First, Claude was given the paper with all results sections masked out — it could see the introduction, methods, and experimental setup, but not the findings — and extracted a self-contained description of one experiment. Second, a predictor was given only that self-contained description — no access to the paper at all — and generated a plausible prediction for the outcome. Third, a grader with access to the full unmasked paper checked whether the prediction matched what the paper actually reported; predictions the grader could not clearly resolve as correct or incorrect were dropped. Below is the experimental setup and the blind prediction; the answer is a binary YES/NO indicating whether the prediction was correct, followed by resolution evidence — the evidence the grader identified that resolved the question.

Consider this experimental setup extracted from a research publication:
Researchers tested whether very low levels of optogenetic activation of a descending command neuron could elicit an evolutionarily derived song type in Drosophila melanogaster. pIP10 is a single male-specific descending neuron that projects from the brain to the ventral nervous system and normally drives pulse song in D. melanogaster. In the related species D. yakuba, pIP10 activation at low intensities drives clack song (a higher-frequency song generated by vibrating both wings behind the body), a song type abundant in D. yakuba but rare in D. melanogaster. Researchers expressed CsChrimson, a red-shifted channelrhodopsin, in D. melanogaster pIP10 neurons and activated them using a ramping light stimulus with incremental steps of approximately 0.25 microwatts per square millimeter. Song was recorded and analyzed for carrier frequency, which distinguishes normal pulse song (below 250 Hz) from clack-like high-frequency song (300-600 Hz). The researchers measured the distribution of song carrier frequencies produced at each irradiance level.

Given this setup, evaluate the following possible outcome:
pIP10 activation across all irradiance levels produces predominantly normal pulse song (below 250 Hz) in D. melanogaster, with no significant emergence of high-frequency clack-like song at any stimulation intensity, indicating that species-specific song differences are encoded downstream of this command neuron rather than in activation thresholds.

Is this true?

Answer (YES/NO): NO